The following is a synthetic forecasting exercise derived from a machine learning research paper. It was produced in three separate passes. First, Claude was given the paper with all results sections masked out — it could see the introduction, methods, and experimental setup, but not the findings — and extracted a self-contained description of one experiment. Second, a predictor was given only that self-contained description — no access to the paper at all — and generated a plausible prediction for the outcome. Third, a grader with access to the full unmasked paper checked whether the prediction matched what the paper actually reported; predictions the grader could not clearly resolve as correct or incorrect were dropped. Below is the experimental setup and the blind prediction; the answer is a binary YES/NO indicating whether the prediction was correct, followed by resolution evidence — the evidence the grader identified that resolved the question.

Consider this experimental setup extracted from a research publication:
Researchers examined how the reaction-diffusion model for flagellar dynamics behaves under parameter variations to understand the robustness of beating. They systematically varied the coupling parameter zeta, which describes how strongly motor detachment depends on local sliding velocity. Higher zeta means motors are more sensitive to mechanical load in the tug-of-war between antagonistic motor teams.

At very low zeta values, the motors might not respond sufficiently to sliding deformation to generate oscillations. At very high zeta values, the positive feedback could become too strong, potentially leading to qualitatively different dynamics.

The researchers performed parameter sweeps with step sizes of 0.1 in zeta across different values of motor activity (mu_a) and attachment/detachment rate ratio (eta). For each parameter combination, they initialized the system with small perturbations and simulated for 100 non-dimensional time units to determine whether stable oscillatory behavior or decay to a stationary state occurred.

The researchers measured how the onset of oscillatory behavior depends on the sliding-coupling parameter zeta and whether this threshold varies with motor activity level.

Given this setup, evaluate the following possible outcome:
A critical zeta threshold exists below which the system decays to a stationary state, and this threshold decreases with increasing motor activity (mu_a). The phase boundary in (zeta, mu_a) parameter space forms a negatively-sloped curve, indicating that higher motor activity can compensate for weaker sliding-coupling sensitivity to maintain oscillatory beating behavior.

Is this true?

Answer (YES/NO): YES